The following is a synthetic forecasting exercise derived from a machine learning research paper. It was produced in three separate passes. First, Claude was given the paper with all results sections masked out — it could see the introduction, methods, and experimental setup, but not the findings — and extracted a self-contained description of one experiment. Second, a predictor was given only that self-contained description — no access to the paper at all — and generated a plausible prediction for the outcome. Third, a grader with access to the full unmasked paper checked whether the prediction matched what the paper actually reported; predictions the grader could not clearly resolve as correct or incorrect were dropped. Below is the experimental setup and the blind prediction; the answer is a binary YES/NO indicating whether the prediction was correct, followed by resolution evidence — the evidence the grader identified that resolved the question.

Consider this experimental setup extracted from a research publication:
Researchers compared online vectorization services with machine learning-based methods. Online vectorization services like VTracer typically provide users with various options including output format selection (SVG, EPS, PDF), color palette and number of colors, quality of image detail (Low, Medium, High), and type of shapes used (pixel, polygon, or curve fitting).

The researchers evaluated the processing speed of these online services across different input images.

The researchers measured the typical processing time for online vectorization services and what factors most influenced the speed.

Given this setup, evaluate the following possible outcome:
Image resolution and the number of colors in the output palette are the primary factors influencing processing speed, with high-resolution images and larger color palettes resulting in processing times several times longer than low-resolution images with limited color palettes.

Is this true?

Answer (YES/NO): NO